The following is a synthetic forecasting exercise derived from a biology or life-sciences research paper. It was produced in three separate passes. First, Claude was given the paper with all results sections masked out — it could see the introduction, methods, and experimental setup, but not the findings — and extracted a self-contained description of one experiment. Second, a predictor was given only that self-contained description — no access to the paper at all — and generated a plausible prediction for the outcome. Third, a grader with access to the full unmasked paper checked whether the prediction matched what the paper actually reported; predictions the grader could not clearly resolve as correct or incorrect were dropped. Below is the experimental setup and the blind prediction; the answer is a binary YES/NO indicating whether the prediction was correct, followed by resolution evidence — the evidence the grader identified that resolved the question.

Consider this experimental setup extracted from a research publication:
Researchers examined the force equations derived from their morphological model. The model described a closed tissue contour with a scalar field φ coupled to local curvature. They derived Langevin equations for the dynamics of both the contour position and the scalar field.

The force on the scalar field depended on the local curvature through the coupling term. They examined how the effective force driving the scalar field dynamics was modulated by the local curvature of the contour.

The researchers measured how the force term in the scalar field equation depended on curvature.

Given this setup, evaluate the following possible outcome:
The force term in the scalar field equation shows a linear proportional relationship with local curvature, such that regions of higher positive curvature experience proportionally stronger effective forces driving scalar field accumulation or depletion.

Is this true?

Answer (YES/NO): NO